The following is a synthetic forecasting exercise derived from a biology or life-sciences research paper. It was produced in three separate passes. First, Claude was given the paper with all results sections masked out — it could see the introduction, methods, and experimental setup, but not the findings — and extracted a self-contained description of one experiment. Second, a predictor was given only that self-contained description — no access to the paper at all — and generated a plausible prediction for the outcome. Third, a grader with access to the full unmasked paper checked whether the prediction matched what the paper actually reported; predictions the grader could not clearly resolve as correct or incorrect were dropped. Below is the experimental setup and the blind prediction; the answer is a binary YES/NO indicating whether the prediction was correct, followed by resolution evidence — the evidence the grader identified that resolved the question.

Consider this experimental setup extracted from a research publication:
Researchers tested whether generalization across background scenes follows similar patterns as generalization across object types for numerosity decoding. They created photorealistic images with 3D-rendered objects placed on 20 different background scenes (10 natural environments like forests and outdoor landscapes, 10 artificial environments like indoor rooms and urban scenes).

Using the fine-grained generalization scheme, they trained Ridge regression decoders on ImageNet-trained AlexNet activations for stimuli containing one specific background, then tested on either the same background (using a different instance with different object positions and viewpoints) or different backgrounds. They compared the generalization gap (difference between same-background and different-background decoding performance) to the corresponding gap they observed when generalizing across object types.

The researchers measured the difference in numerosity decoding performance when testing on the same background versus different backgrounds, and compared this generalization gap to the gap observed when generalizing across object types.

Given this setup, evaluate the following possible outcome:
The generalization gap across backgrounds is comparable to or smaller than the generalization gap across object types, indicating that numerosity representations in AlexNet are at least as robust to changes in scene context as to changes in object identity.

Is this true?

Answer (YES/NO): NO